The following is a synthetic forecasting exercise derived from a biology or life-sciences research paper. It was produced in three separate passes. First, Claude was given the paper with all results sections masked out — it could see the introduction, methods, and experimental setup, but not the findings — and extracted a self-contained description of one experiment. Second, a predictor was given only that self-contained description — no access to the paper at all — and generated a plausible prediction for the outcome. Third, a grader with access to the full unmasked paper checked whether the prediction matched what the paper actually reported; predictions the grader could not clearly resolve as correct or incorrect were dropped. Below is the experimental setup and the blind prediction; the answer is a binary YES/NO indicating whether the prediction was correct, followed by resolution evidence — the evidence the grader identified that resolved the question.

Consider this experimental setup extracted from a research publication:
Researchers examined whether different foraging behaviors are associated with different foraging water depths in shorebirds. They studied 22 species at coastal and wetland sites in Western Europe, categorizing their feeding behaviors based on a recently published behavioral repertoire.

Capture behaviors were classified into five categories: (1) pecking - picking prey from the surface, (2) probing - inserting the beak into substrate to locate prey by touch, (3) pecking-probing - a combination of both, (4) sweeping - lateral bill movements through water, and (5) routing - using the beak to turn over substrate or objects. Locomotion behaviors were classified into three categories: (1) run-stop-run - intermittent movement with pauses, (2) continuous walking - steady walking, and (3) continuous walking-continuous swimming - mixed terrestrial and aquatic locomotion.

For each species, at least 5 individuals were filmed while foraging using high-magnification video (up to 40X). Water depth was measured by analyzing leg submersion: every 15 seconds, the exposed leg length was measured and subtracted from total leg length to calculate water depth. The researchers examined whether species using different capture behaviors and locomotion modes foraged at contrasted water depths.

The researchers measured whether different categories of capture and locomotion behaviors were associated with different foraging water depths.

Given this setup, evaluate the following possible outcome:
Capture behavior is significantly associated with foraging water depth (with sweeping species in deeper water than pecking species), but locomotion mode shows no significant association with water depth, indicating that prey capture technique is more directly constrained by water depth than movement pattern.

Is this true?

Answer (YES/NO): NO